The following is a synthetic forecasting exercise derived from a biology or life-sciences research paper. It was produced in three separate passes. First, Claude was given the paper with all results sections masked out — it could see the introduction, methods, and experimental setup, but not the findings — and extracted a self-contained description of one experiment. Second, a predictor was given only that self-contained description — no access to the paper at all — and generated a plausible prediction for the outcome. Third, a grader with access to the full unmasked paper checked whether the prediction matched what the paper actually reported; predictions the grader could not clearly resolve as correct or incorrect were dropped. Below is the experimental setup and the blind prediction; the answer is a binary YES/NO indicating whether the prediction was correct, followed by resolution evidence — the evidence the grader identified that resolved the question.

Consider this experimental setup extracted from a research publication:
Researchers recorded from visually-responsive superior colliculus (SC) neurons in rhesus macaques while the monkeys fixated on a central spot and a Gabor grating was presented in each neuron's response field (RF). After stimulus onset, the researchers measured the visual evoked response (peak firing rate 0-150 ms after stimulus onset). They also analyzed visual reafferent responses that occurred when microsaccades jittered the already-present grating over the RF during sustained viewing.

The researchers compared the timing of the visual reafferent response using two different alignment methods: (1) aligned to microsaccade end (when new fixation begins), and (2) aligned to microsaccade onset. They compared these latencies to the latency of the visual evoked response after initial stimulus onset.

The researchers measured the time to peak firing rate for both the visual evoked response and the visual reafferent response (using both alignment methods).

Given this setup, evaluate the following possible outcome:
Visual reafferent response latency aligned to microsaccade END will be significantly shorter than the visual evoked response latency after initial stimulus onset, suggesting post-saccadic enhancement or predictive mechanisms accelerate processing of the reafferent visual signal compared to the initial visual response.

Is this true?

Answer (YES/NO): NO